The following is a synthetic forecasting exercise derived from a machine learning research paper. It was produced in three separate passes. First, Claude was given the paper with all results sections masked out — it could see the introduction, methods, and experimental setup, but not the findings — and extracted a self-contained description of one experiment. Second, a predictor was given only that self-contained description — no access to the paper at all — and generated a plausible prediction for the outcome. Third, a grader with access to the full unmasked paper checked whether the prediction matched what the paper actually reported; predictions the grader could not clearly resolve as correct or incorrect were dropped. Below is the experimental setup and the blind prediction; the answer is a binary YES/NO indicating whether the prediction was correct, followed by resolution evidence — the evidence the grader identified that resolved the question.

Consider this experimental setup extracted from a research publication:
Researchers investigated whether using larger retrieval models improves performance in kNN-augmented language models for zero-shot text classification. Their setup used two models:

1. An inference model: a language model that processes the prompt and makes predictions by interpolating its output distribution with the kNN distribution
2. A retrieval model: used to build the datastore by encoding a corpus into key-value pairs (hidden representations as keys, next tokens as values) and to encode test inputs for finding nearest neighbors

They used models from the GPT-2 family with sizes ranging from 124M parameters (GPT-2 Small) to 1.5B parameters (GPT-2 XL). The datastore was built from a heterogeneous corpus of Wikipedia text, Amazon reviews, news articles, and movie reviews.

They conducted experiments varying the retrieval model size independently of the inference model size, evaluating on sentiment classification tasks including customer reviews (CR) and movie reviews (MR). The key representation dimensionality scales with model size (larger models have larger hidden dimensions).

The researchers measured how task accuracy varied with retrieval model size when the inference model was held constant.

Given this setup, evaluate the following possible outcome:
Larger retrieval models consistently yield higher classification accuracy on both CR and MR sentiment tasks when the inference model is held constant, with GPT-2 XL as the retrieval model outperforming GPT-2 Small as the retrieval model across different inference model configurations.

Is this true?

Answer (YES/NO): YES